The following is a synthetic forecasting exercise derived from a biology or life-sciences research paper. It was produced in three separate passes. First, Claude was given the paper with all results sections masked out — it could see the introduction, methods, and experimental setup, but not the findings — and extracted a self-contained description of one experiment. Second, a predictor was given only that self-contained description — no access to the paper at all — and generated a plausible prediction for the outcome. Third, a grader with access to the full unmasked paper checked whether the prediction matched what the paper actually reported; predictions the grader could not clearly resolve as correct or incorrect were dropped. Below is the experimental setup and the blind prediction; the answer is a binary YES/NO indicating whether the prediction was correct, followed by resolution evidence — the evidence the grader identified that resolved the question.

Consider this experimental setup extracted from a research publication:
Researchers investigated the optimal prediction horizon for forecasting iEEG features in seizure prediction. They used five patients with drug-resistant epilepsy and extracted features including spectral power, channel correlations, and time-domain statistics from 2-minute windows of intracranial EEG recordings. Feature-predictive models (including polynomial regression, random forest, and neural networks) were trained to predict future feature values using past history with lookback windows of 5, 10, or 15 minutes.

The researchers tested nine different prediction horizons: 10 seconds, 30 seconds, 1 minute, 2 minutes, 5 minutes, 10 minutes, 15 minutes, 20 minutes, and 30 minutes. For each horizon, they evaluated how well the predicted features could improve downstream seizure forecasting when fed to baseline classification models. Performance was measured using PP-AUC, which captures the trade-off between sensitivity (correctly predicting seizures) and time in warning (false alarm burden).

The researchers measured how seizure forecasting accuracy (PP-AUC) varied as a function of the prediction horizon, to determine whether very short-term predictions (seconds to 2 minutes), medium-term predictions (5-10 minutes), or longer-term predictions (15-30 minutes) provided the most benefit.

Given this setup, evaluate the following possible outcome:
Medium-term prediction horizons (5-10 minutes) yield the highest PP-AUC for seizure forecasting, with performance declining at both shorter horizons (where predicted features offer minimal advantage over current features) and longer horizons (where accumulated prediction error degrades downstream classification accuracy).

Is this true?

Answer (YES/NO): NO